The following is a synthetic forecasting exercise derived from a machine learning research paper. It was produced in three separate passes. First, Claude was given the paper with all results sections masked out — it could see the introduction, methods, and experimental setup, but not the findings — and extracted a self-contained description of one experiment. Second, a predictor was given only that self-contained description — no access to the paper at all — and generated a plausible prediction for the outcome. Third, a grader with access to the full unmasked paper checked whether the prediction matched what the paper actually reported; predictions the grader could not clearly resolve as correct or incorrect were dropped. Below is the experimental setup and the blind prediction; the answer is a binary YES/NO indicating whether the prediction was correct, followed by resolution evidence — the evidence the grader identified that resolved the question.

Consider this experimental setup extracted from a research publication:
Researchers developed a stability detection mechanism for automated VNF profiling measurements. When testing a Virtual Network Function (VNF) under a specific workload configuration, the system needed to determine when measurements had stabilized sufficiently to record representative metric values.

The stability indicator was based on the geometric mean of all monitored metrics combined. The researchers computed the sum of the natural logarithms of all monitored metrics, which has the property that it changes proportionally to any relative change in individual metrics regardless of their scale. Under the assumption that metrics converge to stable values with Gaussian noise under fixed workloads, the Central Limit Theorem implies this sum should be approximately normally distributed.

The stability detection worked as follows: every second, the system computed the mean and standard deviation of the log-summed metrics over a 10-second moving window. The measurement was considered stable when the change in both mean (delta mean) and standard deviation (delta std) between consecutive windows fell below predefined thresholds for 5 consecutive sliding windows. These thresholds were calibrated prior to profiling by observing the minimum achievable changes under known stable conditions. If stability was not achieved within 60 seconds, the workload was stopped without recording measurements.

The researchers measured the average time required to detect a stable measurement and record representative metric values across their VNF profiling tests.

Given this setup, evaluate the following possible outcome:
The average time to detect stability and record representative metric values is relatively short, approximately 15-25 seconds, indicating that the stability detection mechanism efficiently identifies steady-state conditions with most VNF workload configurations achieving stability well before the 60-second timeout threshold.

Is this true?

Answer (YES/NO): NO